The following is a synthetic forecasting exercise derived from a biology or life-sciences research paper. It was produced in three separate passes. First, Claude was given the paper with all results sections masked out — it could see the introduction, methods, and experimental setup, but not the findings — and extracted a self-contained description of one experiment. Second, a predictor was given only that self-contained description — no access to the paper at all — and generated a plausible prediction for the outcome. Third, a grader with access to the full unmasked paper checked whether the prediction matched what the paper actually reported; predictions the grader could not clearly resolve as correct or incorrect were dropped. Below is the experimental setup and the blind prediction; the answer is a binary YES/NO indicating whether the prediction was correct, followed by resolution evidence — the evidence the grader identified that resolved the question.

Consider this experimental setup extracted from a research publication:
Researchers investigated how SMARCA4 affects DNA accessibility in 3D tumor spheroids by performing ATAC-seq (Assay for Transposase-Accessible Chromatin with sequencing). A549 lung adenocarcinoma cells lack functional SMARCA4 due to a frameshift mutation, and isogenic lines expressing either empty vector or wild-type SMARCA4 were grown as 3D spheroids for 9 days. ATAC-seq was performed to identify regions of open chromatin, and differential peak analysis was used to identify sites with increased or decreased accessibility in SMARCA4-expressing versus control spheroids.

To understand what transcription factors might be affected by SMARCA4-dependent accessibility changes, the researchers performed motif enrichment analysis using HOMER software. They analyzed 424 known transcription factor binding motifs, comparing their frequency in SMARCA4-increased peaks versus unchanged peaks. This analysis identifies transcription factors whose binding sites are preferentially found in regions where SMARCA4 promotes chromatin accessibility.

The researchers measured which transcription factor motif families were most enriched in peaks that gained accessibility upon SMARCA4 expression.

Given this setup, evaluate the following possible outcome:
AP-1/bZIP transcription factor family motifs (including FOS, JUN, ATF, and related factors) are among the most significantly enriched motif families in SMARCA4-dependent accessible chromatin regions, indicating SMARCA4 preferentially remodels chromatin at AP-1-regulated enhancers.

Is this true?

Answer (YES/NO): YES